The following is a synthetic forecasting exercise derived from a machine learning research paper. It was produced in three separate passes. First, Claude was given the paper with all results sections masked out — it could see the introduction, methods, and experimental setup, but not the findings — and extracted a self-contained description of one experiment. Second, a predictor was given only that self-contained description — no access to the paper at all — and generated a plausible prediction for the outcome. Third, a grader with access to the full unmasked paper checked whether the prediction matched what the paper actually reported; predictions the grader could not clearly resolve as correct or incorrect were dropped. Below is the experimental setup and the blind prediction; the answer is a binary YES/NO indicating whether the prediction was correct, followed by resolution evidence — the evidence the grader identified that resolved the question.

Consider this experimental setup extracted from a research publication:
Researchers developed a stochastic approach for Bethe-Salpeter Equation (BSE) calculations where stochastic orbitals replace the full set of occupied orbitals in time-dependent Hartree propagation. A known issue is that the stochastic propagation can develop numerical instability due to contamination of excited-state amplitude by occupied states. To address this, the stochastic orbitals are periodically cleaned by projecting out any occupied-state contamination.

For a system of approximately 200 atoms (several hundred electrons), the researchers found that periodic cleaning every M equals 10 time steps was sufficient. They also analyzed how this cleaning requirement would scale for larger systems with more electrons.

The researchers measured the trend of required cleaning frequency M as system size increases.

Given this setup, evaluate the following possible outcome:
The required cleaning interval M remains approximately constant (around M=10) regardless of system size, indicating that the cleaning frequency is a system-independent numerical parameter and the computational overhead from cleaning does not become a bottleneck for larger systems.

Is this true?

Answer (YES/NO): NO